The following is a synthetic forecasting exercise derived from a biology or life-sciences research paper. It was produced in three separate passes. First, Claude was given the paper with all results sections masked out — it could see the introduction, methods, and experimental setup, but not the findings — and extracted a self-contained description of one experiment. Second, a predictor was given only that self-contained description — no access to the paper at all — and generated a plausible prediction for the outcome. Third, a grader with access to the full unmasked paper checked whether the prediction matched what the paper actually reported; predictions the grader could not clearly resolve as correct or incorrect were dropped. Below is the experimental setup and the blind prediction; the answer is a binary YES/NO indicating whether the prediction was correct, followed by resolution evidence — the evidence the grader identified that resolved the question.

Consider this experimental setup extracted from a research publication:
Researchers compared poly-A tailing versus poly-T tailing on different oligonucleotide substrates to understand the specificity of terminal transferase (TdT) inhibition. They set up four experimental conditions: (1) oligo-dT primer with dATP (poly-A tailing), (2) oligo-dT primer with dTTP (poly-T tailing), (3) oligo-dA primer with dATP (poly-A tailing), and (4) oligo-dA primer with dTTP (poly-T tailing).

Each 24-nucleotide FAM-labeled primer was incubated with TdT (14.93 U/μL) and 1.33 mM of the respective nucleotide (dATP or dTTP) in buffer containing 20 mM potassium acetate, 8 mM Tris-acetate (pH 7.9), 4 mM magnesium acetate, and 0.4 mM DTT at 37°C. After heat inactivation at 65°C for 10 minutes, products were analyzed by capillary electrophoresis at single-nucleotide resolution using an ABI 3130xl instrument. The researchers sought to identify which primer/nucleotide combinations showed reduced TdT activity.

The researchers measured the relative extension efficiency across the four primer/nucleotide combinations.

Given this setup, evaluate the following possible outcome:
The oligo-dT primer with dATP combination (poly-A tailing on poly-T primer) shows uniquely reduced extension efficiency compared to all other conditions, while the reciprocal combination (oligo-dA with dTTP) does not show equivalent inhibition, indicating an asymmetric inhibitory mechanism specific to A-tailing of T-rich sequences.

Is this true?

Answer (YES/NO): NO